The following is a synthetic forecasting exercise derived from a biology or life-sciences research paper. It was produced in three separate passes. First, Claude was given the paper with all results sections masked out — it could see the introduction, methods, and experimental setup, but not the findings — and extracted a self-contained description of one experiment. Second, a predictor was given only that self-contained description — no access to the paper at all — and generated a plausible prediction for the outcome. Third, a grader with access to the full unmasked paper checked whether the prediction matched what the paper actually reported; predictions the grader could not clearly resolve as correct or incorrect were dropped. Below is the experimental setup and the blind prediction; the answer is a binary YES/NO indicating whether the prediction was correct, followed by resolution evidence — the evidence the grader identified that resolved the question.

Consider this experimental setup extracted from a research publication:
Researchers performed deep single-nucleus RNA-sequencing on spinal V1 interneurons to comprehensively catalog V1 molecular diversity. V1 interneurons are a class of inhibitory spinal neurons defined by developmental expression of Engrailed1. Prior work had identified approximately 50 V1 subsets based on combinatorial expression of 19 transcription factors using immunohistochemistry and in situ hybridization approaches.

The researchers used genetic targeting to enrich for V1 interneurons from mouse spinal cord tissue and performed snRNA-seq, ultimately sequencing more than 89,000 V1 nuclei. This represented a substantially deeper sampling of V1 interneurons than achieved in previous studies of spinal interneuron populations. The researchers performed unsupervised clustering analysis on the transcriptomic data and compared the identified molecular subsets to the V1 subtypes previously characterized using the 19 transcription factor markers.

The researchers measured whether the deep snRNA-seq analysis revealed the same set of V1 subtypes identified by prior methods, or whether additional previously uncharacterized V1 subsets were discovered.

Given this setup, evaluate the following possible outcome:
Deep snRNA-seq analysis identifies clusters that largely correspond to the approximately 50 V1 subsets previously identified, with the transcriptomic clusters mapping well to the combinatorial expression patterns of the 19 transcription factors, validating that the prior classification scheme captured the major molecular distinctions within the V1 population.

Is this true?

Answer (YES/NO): NO